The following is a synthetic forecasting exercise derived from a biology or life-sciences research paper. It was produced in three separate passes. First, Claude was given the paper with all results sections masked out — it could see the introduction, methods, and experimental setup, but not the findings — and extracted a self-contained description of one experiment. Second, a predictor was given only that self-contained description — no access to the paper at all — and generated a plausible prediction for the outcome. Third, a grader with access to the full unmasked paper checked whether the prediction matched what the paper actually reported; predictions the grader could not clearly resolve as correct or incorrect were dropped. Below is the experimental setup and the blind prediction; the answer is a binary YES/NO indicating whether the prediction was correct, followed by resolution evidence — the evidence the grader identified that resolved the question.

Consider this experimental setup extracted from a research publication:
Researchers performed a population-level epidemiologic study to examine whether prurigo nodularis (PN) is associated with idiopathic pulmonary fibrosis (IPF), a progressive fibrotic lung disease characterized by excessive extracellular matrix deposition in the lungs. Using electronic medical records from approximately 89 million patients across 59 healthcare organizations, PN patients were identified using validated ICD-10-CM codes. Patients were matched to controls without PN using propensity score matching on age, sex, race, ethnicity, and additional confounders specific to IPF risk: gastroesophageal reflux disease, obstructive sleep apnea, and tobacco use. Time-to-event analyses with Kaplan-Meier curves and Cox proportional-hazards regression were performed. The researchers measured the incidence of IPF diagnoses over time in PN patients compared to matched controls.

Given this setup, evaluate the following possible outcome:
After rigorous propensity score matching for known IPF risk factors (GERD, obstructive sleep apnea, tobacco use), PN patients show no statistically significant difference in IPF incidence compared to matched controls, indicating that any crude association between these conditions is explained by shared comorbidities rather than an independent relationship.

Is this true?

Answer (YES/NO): NO